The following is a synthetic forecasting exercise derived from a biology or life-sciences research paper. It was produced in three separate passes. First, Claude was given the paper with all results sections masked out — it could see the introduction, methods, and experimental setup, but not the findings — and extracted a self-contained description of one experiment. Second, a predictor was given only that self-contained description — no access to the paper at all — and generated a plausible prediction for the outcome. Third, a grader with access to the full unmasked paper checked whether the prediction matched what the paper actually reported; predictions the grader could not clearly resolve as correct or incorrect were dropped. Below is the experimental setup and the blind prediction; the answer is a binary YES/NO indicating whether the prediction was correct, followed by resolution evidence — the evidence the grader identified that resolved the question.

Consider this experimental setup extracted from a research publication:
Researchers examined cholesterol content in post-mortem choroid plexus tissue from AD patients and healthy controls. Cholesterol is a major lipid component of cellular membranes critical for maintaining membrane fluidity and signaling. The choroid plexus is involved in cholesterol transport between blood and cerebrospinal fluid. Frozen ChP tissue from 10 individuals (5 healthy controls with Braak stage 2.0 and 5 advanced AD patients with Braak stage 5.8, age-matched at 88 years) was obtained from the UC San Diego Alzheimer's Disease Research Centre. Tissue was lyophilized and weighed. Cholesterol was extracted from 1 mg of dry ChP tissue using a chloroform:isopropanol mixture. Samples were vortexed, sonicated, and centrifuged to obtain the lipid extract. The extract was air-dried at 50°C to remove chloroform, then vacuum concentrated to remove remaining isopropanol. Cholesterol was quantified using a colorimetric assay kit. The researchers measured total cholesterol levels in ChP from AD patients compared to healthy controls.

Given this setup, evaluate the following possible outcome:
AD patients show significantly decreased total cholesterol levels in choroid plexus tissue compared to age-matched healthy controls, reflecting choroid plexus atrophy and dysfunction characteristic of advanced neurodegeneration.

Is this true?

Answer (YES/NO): NO